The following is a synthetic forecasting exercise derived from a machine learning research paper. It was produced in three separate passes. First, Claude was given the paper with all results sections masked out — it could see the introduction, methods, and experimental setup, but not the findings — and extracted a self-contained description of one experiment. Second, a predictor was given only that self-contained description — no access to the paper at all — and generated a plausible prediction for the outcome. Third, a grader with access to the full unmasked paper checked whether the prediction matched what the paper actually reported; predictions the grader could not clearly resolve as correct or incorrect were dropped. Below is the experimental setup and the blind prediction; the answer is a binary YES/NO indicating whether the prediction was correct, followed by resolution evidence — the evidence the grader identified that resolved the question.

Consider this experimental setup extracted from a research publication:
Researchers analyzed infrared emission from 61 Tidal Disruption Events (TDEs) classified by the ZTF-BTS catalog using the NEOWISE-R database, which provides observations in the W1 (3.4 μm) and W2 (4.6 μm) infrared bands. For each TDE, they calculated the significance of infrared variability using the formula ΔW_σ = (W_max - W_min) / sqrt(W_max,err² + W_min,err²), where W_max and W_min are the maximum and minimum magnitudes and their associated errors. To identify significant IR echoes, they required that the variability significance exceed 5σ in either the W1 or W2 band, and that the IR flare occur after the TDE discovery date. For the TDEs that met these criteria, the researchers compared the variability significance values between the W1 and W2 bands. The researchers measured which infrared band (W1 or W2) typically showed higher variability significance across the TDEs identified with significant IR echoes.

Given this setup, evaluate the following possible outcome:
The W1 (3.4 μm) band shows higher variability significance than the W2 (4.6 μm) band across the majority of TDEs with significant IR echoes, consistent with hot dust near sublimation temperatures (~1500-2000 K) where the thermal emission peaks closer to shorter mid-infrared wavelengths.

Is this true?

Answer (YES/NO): YES